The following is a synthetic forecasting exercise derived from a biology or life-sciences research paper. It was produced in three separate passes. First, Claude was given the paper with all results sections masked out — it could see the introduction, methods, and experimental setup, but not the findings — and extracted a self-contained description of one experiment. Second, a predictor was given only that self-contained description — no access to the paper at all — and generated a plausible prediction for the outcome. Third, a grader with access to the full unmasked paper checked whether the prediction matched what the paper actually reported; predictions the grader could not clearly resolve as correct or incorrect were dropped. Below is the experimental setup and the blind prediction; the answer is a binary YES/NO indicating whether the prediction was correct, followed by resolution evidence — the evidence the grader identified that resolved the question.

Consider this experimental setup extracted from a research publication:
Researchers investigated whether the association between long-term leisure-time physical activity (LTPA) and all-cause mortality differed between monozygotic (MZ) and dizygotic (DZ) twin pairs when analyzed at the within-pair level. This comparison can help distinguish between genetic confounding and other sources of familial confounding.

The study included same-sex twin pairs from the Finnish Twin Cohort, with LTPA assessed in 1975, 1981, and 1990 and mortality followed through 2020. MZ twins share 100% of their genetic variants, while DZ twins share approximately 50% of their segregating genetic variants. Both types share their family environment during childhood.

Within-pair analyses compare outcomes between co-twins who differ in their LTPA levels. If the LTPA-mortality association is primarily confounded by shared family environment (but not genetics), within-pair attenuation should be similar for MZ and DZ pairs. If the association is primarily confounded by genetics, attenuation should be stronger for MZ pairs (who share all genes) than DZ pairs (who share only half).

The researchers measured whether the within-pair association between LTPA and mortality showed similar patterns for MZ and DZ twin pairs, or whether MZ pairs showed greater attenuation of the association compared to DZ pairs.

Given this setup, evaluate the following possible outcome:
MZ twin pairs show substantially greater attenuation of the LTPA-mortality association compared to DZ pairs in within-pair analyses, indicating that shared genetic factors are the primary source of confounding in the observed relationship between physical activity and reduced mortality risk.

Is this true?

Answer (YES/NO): NO